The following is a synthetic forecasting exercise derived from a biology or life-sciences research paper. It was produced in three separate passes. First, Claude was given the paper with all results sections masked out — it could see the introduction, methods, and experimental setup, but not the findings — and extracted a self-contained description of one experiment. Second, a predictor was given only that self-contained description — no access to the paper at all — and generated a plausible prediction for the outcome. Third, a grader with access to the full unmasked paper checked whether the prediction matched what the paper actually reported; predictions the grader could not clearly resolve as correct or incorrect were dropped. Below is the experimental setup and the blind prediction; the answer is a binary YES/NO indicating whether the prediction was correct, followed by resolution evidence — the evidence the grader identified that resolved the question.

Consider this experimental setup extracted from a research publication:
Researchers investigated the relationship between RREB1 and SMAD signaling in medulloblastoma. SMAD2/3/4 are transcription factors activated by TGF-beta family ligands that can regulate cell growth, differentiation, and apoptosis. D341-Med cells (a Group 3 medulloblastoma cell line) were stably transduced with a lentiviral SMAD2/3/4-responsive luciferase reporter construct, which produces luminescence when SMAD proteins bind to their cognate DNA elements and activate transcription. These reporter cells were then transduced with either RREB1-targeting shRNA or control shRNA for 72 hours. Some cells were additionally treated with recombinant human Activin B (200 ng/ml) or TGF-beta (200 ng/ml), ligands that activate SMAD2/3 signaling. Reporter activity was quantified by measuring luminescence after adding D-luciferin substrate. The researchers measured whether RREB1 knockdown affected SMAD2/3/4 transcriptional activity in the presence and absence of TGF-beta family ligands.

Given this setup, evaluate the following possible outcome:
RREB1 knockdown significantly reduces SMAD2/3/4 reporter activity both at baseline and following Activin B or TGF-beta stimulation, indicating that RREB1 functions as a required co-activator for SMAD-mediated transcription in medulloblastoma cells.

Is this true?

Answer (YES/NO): NO